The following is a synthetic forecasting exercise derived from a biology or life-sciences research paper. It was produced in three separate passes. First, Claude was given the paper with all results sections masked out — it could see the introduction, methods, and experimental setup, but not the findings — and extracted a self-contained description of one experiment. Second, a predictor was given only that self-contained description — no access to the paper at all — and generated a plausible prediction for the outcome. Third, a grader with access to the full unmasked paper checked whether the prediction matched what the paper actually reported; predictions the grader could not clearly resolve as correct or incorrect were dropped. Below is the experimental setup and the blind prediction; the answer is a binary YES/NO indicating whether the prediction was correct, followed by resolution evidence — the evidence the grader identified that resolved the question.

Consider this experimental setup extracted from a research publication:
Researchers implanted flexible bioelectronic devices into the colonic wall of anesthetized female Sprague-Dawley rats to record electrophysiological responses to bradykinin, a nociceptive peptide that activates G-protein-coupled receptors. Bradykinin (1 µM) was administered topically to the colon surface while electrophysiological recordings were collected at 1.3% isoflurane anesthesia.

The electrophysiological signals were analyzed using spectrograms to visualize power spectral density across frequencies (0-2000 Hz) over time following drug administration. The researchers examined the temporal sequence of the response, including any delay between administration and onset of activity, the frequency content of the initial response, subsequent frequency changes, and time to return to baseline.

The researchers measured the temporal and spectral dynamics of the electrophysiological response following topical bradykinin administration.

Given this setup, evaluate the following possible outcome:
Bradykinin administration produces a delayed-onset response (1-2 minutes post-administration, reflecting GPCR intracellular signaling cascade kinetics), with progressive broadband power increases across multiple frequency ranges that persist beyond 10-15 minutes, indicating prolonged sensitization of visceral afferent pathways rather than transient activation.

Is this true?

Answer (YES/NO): NO